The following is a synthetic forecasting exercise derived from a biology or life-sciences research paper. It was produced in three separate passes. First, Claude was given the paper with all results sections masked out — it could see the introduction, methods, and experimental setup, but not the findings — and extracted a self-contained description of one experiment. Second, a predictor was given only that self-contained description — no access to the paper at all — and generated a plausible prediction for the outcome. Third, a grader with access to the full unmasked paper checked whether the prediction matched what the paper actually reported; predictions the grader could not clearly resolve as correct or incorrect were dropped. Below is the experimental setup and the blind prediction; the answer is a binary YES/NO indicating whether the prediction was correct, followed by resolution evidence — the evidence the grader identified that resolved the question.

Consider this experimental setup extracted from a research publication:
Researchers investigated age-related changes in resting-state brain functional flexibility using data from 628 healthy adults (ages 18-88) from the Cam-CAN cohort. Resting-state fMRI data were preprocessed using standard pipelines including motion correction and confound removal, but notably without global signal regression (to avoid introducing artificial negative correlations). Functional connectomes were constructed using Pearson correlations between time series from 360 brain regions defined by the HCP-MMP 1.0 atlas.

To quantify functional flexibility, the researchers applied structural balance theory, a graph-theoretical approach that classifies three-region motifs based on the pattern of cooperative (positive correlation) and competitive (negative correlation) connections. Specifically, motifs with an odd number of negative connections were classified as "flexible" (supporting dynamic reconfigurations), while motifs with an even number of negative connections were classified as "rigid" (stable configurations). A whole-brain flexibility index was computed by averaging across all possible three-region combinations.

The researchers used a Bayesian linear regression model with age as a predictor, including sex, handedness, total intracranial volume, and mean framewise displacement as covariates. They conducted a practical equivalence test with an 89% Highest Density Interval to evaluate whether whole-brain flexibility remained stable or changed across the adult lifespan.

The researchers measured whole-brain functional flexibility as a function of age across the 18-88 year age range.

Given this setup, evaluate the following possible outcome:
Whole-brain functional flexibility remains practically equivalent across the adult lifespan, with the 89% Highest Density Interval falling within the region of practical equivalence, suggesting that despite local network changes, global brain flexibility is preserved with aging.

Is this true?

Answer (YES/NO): YES